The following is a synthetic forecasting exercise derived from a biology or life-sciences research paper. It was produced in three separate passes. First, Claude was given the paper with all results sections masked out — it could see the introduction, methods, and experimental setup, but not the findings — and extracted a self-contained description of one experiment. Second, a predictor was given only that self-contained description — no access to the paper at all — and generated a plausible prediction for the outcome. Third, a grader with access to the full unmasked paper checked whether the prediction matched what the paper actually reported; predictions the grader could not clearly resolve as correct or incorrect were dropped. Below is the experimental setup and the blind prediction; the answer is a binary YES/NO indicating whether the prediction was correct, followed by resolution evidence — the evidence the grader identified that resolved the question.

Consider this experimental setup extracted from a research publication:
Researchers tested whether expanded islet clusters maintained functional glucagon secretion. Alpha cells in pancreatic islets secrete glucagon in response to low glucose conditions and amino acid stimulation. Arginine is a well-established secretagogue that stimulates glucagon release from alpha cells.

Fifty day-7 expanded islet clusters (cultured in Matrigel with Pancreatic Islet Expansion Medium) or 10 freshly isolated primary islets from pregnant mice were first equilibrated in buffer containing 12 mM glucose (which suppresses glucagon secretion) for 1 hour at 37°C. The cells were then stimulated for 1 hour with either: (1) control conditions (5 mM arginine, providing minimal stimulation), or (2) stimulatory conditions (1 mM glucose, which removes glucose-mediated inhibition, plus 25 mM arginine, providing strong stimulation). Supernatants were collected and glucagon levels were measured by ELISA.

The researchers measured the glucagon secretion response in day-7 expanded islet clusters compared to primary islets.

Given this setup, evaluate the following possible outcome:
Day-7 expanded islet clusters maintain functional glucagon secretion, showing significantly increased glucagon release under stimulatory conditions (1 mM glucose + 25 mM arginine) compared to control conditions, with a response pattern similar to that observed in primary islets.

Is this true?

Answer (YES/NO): YES